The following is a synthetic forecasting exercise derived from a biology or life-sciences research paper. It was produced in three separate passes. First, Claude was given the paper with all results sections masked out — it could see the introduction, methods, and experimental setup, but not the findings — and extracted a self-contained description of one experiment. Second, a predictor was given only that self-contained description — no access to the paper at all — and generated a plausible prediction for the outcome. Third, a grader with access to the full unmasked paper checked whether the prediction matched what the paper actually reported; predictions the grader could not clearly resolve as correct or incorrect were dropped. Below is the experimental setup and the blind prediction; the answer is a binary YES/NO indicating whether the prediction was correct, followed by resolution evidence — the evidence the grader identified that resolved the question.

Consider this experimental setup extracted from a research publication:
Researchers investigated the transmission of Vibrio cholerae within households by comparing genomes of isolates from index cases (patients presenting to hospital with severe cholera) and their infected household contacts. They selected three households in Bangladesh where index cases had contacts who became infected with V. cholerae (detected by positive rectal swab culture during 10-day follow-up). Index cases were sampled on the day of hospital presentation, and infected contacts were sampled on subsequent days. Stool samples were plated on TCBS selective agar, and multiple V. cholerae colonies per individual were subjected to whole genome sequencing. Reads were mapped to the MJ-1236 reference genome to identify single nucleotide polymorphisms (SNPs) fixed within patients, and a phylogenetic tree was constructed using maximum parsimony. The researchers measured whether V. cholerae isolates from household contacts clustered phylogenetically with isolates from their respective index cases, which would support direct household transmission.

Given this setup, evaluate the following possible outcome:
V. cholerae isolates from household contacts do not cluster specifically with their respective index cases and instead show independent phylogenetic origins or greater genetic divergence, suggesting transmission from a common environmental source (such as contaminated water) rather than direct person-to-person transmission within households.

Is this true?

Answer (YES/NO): NO